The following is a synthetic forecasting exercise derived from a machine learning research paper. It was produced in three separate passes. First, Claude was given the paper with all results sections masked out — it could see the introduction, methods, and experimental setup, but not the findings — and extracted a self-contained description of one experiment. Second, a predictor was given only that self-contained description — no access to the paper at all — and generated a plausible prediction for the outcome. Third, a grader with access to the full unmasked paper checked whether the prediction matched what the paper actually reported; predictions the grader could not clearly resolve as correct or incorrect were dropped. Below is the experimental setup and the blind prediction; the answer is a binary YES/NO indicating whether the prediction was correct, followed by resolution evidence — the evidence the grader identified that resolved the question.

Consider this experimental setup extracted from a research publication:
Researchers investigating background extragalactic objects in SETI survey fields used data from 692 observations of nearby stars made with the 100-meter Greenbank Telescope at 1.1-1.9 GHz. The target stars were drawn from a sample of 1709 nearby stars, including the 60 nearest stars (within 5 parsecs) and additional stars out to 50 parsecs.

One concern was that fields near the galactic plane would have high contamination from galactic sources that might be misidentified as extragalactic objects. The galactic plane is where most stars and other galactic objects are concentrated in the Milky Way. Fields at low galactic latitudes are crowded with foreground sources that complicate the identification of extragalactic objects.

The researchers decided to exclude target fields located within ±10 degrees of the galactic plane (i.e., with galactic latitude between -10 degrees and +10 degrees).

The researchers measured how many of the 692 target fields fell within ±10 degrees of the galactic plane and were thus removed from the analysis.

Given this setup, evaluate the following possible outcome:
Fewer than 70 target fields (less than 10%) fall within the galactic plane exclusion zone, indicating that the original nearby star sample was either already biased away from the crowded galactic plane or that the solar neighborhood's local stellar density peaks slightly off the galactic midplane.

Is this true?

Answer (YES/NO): NO